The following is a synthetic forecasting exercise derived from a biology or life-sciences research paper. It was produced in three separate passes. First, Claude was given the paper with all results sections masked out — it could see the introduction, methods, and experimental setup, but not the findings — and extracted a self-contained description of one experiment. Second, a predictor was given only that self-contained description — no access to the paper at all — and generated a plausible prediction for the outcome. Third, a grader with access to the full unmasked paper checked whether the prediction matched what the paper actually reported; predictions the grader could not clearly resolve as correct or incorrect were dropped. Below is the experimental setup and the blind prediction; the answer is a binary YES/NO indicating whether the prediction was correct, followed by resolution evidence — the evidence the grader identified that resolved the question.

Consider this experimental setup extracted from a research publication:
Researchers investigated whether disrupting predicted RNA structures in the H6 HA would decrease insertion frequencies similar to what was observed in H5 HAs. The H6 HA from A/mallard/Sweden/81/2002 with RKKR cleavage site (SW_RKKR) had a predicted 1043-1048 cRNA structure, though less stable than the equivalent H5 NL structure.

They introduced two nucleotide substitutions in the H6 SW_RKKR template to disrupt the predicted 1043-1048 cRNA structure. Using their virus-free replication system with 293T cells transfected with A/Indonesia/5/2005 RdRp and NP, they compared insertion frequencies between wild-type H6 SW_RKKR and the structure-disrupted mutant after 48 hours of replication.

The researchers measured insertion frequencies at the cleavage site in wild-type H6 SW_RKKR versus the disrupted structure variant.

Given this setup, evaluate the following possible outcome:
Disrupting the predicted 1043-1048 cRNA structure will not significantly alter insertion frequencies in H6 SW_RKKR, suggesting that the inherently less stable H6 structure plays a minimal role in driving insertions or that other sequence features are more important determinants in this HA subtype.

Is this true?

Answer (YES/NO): YES